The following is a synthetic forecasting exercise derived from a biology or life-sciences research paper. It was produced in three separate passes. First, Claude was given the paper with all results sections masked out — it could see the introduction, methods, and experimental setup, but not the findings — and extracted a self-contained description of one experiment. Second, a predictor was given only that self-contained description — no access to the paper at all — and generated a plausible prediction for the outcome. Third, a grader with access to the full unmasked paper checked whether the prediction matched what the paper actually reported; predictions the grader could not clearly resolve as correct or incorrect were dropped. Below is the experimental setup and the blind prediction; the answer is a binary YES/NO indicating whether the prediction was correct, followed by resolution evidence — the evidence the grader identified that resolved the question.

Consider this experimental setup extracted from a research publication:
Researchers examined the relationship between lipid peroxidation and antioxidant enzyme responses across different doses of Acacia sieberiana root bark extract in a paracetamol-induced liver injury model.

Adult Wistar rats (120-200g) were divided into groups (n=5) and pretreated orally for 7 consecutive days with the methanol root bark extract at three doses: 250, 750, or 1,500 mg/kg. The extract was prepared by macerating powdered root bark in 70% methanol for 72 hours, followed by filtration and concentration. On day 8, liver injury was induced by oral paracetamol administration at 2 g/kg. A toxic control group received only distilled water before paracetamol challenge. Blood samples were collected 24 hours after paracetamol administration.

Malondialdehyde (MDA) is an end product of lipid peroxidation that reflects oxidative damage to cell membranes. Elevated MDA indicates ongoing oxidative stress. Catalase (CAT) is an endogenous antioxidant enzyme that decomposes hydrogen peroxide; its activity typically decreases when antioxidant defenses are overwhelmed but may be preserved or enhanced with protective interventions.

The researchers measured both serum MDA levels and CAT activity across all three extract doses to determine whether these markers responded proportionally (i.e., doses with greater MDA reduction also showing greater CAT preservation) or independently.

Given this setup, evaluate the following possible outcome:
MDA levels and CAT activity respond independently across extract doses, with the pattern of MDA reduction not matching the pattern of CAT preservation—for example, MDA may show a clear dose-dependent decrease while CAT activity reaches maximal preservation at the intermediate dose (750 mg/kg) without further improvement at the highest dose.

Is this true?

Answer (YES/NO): YES